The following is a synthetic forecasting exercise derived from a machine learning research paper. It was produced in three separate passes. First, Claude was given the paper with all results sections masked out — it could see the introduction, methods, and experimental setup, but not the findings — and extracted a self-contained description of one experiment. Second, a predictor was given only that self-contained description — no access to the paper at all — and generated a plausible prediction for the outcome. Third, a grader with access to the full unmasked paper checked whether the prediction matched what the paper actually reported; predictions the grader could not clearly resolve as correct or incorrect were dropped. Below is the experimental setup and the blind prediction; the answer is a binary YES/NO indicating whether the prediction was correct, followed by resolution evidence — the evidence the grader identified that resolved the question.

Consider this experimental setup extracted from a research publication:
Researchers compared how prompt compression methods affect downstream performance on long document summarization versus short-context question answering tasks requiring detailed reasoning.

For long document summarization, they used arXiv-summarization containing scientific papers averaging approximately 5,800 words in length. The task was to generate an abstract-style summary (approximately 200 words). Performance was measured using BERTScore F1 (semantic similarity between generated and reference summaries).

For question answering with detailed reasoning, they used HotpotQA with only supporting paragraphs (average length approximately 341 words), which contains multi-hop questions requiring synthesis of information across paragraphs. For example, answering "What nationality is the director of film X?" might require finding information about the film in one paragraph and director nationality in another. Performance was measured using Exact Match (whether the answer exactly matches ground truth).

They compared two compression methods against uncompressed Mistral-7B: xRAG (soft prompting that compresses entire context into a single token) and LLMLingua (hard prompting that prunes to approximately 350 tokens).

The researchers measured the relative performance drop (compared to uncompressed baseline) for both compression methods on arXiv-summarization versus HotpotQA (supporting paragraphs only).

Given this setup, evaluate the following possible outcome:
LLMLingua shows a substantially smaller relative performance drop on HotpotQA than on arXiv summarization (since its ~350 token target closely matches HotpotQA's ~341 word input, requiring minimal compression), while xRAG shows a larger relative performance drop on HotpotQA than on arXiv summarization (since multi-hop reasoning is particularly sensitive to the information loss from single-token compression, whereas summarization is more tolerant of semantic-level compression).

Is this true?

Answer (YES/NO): NO